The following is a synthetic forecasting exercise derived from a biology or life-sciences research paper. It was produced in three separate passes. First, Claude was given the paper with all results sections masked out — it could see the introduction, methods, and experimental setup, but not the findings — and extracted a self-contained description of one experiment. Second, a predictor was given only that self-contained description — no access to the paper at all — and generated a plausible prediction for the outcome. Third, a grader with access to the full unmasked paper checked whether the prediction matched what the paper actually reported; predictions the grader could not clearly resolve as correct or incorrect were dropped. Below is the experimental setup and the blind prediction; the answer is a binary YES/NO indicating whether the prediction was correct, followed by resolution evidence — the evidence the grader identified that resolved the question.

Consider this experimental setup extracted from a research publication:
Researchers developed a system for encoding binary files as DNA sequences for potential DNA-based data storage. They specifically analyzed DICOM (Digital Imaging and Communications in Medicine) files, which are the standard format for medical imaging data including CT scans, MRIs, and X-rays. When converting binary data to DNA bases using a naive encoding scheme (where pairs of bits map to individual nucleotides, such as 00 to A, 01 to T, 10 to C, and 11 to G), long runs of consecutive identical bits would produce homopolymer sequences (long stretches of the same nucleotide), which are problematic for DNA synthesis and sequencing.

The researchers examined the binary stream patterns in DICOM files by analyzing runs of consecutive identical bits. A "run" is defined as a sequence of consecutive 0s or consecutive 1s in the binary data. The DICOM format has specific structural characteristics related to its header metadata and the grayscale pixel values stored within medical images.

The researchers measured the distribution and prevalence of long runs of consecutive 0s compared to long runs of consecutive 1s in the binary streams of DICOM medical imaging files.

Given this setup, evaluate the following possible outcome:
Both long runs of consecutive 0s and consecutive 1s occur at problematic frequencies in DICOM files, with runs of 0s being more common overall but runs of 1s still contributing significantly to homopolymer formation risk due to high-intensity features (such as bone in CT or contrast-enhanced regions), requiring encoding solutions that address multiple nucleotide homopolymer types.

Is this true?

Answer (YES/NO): NO